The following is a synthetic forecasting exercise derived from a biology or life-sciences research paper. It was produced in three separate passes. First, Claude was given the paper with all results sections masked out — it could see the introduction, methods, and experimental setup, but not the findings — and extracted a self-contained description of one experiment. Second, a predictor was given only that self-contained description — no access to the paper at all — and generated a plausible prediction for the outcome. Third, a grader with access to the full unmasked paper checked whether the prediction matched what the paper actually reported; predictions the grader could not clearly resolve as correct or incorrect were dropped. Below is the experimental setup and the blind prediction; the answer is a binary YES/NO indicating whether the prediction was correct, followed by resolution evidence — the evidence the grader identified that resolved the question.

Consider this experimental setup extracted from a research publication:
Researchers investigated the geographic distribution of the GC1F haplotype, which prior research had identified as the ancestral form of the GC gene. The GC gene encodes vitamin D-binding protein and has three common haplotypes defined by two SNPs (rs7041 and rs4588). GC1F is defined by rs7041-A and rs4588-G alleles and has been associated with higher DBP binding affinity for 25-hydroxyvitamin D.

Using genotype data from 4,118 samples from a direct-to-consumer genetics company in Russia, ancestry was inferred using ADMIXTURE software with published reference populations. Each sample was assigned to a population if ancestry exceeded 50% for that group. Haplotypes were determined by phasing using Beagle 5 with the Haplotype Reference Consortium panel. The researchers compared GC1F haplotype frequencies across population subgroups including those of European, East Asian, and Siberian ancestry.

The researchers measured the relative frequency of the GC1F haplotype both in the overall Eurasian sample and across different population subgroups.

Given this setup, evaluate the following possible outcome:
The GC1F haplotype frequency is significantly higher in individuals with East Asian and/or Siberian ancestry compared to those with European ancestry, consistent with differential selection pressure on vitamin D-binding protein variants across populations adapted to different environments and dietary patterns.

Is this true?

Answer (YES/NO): YES